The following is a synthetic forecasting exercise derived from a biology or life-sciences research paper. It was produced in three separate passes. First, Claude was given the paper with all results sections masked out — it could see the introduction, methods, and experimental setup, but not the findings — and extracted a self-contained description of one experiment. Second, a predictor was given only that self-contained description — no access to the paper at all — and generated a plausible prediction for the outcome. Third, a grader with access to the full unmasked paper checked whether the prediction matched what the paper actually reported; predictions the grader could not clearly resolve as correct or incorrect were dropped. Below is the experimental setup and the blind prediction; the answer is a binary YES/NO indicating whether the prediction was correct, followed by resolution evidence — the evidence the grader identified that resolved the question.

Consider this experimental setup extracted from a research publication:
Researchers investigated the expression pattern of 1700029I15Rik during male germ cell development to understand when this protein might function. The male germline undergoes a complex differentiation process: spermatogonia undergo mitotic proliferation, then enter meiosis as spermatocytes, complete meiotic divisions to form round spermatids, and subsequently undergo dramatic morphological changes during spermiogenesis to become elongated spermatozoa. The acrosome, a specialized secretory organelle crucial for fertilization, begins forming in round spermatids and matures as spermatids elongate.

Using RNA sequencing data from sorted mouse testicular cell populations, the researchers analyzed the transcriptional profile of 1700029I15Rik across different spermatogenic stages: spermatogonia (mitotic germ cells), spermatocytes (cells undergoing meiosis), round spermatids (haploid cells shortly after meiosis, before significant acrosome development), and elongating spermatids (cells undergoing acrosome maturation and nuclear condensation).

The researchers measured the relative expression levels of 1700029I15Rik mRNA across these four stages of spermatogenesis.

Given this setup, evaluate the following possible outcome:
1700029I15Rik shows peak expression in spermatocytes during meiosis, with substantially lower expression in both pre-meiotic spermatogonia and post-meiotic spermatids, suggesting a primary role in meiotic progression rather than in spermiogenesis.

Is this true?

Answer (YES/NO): NO